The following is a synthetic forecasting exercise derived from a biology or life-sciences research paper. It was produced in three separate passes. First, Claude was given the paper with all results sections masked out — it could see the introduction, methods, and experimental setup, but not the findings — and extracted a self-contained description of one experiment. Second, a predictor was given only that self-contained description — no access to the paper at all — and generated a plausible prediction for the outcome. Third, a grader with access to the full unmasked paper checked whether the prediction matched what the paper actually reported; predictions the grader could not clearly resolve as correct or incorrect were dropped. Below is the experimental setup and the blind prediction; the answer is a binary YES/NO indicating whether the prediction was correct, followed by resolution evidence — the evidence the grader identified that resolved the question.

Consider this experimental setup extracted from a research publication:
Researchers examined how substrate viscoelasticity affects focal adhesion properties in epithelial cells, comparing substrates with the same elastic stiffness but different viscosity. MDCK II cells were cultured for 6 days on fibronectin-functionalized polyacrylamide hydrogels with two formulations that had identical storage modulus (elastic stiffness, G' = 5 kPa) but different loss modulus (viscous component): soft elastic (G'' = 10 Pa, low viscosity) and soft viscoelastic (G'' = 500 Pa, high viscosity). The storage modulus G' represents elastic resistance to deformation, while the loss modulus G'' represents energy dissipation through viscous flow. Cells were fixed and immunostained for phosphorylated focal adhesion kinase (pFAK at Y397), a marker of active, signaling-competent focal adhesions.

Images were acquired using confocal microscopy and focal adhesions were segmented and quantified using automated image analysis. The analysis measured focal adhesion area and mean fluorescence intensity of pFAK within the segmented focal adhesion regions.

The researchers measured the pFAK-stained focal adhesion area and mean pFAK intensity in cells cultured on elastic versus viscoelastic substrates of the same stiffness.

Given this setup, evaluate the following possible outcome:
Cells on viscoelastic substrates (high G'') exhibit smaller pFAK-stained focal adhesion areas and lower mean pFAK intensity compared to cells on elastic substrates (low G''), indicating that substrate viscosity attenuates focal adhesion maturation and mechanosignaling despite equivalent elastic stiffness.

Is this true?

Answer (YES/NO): NO